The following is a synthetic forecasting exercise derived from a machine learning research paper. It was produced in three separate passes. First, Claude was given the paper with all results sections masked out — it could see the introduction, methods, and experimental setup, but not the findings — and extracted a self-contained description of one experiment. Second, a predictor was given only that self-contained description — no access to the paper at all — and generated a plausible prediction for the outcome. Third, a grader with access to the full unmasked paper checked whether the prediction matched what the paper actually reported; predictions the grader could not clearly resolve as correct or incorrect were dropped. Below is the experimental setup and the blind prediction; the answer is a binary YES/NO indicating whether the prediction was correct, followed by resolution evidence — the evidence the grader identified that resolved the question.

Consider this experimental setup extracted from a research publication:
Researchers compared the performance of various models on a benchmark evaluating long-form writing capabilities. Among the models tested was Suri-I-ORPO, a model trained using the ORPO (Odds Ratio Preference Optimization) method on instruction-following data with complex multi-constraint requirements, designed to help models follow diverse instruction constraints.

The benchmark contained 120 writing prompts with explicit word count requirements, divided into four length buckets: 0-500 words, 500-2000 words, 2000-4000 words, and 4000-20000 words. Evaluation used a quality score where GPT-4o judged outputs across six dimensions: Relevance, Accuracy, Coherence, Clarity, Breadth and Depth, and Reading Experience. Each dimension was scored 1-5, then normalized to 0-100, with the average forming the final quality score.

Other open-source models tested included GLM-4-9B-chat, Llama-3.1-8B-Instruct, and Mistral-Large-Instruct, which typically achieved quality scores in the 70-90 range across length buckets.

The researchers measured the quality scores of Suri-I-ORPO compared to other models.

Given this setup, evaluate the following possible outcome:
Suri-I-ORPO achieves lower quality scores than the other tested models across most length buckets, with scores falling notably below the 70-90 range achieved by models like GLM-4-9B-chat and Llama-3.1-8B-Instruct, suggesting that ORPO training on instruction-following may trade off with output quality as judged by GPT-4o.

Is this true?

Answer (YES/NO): YES